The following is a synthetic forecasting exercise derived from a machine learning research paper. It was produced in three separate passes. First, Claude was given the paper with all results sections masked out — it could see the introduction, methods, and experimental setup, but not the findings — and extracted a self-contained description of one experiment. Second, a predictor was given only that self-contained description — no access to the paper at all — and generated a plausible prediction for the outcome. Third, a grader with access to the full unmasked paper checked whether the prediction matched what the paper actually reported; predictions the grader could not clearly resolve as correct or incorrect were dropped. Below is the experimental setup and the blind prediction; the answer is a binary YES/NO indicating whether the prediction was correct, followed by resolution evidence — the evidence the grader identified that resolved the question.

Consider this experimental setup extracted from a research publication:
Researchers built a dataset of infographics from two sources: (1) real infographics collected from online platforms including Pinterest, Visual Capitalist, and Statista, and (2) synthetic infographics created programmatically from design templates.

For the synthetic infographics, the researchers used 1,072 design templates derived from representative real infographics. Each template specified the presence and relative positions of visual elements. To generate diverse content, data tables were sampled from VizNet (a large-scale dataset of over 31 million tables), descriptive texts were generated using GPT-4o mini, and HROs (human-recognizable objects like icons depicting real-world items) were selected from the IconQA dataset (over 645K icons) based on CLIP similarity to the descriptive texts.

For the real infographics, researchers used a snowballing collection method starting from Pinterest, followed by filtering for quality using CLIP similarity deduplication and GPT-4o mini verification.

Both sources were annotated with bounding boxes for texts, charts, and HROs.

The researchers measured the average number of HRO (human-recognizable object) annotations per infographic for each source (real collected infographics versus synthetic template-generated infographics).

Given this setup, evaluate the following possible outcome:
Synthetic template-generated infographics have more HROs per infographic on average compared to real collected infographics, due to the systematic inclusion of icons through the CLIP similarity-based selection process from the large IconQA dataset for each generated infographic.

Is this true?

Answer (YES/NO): NO